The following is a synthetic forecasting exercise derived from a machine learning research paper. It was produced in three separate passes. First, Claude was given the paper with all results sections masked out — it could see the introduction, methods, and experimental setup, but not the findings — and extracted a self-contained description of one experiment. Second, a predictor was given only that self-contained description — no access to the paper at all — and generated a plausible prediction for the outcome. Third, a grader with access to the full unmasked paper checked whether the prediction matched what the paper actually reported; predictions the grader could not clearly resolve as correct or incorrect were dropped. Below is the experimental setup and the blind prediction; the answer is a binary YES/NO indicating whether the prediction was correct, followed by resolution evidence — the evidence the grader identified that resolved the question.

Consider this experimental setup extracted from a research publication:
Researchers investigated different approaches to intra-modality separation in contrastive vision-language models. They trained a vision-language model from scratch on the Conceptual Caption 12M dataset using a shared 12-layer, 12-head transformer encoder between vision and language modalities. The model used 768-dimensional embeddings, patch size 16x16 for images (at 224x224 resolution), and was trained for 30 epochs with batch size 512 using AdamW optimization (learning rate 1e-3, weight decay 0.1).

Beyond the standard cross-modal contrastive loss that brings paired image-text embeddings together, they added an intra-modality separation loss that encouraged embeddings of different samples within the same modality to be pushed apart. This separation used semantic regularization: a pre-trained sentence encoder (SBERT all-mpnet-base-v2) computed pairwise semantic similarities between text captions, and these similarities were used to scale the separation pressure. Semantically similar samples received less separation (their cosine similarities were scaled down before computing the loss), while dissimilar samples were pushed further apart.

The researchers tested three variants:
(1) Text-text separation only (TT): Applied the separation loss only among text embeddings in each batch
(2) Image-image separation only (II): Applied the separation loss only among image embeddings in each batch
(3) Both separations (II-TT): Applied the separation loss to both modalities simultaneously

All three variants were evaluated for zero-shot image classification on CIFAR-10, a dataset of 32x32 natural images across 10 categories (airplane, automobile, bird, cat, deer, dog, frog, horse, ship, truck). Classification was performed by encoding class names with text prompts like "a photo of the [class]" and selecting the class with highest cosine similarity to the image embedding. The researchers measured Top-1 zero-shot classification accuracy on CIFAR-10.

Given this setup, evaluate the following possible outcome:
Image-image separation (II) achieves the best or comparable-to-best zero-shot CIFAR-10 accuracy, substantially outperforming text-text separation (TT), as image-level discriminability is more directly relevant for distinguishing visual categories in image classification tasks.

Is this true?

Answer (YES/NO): YES